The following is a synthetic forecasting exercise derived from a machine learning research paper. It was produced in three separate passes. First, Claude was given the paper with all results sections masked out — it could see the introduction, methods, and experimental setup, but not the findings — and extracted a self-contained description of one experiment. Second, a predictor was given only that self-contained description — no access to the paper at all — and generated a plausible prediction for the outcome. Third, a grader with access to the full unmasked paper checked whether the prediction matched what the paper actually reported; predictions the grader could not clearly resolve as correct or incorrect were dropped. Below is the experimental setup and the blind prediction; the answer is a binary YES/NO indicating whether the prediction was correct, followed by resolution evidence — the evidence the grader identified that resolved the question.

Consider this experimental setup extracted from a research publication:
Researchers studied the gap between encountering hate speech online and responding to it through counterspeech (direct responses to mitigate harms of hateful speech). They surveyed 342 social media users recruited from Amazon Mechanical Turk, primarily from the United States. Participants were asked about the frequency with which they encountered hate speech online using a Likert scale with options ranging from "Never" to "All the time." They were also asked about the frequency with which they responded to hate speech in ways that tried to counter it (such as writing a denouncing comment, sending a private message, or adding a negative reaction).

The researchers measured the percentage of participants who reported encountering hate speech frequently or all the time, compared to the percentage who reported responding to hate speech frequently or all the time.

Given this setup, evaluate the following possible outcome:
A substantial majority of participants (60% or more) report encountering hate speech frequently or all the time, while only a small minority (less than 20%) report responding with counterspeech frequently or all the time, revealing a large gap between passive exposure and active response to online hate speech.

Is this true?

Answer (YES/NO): NO